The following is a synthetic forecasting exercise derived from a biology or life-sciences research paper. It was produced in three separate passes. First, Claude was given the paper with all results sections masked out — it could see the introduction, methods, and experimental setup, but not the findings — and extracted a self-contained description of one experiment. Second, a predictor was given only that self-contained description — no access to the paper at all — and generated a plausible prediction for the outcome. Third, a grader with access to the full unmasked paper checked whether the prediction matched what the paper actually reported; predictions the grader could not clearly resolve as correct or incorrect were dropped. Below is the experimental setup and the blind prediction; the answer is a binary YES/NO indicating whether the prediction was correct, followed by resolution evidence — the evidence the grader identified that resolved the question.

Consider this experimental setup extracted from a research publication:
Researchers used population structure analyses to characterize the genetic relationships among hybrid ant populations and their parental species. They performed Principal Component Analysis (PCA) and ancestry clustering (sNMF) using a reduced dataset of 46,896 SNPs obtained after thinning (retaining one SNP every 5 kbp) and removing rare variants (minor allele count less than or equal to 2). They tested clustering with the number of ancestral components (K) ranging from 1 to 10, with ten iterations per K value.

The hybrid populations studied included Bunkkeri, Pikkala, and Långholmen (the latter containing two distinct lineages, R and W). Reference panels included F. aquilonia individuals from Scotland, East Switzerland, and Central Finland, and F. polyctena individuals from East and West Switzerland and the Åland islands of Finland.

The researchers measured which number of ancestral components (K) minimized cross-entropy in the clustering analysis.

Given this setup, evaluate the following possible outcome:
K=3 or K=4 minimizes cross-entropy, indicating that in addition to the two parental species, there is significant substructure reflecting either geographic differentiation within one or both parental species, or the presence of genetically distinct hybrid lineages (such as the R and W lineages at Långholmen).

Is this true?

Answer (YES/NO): NO